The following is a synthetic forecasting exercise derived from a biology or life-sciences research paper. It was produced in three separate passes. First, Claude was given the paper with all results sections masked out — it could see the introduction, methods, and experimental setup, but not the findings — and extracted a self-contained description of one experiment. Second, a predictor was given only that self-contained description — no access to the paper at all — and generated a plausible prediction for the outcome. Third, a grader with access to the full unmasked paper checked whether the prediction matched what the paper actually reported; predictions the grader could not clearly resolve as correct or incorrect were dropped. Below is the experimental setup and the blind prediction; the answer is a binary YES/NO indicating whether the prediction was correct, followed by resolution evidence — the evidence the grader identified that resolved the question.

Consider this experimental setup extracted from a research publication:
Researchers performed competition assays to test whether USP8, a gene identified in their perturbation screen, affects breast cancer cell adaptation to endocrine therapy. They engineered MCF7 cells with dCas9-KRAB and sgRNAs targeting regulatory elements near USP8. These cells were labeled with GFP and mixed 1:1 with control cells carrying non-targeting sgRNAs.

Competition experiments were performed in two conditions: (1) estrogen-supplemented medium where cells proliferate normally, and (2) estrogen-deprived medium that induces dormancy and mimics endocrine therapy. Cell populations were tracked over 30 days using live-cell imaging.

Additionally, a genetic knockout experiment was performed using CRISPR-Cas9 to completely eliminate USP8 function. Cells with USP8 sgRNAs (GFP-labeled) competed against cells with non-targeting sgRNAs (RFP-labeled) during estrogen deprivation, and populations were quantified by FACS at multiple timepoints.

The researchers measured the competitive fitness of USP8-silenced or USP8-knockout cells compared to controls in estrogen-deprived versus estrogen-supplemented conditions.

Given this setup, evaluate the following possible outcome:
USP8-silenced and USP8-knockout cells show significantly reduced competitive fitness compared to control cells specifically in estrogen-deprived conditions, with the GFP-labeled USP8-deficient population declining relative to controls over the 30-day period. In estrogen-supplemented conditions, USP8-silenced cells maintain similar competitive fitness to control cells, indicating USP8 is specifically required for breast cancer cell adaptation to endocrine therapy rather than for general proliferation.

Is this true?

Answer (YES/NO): YES